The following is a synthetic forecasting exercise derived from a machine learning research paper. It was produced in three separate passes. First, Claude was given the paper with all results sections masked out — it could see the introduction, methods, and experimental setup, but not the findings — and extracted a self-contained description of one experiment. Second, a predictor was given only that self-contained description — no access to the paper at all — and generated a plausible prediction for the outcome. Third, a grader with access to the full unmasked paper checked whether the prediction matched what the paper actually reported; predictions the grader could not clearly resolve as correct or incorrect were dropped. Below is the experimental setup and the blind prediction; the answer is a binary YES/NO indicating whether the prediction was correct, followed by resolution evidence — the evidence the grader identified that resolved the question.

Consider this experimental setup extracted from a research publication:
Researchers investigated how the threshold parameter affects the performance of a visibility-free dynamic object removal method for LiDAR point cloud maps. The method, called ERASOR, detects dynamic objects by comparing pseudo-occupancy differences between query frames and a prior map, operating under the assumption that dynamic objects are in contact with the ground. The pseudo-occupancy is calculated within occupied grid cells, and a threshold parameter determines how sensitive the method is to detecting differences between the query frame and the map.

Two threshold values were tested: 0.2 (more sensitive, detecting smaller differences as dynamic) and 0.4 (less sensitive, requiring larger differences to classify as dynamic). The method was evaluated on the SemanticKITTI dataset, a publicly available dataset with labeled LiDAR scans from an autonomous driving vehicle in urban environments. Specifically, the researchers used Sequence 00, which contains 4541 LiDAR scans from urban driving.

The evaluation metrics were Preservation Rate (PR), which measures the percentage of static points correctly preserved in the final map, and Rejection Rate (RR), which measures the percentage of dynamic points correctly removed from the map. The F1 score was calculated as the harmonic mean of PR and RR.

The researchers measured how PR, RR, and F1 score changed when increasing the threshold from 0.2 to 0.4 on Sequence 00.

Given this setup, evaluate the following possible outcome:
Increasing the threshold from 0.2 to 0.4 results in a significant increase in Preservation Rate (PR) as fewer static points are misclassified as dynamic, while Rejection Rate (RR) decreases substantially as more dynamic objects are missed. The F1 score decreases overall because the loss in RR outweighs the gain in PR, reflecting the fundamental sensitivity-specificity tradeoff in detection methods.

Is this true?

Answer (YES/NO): NO